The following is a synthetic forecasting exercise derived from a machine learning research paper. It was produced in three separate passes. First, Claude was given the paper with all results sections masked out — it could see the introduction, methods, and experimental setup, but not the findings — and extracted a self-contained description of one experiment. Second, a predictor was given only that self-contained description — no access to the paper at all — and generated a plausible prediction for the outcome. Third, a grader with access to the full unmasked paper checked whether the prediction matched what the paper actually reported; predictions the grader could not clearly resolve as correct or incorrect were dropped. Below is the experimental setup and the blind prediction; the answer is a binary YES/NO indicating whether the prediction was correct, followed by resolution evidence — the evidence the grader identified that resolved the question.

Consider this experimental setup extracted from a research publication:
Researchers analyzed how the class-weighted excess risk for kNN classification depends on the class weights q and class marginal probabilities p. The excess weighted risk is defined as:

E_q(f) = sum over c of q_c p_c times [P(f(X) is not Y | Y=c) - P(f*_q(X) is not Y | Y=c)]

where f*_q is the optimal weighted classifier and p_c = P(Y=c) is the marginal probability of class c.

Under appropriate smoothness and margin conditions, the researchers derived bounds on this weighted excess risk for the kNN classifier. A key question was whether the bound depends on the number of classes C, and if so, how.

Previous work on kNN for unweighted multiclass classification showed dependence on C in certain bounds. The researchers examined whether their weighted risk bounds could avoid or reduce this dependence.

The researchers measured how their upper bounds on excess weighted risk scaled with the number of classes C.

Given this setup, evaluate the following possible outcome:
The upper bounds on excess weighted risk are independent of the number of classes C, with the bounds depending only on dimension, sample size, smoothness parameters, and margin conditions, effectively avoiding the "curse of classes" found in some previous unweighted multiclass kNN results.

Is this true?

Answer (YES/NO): NO